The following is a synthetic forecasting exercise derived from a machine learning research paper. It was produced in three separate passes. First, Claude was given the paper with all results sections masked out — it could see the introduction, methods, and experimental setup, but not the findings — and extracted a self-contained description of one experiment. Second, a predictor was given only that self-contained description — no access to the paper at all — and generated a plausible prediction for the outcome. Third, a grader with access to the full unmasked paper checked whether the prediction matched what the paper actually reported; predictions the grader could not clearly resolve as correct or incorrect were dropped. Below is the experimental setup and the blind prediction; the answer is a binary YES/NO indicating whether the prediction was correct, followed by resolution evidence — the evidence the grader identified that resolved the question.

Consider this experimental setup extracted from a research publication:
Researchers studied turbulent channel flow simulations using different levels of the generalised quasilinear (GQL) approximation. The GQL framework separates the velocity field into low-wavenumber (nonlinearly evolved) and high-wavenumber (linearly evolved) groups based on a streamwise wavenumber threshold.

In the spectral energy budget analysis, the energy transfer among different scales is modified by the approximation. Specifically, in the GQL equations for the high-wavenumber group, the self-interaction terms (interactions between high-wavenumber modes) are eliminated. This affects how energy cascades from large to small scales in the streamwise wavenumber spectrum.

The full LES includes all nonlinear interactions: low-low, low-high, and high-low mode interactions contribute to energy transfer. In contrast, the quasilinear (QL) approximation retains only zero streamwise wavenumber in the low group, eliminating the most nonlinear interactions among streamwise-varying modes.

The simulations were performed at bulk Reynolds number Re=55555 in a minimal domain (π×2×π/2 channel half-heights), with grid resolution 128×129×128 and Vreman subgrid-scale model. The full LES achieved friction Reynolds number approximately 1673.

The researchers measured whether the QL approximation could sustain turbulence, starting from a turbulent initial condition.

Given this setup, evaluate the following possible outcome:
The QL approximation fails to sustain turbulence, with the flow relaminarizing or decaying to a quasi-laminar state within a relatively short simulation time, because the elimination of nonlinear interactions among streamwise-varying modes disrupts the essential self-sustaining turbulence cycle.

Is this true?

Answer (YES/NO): NO